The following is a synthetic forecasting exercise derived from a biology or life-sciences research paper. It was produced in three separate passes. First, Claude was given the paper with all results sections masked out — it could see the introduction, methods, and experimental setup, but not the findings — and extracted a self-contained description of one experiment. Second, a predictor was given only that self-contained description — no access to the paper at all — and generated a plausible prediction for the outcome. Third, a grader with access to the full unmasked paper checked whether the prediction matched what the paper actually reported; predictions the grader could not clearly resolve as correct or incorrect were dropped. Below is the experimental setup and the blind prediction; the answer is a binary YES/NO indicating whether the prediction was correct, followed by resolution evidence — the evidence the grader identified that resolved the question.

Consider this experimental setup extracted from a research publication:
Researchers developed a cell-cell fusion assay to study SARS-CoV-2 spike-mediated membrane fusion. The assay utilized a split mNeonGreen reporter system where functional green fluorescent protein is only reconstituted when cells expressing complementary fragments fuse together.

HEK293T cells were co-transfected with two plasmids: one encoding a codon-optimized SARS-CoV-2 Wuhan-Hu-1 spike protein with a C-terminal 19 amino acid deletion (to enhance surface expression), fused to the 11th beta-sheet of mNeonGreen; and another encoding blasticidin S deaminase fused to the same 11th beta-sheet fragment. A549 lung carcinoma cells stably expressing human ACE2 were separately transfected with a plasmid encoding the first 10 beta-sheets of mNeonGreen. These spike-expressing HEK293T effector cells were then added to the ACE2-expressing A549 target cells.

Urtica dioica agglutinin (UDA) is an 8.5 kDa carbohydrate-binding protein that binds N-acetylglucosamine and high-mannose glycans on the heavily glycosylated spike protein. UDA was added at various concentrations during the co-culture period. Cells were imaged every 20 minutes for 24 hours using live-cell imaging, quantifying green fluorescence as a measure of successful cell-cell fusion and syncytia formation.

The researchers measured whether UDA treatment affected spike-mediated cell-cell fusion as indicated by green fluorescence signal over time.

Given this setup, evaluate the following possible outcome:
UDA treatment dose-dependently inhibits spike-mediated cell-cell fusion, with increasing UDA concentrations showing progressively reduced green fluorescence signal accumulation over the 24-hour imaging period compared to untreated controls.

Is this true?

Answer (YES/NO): YES